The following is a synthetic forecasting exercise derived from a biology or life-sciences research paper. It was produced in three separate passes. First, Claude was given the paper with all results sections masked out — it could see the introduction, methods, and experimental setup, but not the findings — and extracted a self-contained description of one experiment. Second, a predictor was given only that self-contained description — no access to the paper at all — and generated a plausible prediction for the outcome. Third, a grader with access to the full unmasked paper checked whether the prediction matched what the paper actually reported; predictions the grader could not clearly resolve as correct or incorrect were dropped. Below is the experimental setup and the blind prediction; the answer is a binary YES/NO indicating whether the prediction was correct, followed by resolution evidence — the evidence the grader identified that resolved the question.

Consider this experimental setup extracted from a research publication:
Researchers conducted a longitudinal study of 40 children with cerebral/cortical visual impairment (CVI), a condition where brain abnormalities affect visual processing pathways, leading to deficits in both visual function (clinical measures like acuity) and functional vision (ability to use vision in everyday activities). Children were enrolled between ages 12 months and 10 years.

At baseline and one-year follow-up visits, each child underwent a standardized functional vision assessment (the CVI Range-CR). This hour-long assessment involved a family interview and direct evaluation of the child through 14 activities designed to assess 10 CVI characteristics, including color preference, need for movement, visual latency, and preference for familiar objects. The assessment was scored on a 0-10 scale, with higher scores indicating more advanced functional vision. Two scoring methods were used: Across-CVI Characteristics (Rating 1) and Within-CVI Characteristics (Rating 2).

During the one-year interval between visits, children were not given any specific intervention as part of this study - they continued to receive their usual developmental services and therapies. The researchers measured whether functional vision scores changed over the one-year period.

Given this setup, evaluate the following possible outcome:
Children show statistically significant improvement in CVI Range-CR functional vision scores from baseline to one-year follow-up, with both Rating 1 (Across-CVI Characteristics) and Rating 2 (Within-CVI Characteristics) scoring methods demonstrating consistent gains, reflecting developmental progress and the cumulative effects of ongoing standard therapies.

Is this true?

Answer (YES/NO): YES